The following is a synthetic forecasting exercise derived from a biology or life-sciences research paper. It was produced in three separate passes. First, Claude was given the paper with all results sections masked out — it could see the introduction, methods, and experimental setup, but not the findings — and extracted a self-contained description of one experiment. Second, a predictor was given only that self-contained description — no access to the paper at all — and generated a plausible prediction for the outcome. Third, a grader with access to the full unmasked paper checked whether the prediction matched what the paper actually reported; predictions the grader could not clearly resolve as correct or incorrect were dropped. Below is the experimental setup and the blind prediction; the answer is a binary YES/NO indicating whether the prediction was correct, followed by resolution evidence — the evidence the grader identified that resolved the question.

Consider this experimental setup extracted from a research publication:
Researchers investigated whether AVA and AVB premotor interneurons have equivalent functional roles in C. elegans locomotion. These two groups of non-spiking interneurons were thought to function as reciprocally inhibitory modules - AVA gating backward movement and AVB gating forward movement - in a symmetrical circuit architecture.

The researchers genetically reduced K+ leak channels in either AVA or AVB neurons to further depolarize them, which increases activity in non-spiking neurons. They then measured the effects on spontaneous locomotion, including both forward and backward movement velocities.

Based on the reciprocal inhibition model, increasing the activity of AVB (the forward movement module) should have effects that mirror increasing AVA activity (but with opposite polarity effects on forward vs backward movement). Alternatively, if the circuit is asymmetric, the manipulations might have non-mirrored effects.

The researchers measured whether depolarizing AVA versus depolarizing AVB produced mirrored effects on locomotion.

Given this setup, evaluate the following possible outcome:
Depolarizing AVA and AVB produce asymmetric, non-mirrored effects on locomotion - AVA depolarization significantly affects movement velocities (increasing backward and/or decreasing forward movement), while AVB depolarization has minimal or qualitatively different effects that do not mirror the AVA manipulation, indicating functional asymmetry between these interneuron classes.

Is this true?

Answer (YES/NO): YES